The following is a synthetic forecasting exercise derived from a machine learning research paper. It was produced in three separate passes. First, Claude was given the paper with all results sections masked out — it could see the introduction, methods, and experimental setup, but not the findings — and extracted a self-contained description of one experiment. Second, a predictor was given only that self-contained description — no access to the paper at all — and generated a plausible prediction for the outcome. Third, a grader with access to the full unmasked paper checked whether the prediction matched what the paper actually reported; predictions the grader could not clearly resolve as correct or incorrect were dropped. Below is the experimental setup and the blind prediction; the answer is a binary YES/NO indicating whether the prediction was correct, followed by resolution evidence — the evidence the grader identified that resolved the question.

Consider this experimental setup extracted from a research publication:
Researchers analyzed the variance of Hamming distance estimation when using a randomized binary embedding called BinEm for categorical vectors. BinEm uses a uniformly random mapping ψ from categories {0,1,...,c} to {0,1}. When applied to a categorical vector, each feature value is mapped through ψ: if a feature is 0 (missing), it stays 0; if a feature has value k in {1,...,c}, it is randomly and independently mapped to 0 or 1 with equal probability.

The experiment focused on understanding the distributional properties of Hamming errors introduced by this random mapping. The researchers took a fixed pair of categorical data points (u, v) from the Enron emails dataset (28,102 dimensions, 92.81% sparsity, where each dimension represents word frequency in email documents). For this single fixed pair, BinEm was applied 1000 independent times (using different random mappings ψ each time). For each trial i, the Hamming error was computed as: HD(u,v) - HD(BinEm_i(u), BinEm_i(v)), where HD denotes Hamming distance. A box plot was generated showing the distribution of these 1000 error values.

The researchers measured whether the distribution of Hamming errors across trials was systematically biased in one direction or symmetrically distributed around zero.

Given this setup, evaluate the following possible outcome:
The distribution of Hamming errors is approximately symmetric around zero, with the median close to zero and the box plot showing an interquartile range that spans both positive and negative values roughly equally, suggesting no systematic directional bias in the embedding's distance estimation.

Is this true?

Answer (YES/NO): YES